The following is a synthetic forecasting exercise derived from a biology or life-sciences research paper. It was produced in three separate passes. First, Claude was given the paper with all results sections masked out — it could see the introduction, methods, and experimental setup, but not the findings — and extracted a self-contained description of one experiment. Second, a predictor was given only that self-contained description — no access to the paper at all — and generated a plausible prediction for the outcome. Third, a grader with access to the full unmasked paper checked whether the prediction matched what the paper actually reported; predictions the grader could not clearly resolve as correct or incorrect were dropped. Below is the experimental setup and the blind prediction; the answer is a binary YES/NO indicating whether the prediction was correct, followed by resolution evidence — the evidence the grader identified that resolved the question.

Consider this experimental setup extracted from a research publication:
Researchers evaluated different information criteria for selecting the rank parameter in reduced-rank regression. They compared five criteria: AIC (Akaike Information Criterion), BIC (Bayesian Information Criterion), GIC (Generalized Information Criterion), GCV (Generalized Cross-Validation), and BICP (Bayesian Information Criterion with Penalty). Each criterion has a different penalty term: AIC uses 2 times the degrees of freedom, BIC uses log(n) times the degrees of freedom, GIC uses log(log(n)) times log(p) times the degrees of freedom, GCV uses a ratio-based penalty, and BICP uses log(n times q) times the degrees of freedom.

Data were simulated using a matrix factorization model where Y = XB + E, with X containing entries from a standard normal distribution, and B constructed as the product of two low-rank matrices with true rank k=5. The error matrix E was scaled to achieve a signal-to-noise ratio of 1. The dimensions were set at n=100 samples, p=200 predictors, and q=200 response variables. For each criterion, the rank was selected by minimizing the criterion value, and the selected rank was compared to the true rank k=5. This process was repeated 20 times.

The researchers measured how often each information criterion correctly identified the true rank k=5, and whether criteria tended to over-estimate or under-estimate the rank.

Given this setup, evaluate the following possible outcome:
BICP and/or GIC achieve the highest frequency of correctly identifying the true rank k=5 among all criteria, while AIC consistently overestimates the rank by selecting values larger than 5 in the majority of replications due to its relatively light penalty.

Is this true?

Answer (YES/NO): NO